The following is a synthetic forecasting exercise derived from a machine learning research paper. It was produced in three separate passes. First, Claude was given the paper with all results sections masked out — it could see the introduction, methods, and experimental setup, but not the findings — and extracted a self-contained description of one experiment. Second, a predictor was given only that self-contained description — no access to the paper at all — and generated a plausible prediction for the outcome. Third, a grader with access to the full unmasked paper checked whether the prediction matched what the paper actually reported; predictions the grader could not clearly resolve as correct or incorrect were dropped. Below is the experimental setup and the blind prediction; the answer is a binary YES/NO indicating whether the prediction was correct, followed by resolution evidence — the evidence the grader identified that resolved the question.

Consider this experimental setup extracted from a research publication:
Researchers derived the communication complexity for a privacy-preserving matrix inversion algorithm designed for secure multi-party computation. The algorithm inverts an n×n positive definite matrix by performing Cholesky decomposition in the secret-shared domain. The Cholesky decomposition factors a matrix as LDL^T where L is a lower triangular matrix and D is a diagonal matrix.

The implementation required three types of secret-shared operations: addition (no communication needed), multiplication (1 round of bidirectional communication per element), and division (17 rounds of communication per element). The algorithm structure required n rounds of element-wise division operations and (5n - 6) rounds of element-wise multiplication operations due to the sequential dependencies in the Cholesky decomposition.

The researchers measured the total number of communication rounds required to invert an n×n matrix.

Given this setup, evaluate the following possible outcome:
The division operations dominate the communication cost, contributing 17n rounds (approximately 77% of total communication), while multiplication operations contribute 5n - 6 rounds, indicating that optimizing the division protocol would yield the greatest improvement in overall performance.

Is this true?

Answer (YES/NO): YES